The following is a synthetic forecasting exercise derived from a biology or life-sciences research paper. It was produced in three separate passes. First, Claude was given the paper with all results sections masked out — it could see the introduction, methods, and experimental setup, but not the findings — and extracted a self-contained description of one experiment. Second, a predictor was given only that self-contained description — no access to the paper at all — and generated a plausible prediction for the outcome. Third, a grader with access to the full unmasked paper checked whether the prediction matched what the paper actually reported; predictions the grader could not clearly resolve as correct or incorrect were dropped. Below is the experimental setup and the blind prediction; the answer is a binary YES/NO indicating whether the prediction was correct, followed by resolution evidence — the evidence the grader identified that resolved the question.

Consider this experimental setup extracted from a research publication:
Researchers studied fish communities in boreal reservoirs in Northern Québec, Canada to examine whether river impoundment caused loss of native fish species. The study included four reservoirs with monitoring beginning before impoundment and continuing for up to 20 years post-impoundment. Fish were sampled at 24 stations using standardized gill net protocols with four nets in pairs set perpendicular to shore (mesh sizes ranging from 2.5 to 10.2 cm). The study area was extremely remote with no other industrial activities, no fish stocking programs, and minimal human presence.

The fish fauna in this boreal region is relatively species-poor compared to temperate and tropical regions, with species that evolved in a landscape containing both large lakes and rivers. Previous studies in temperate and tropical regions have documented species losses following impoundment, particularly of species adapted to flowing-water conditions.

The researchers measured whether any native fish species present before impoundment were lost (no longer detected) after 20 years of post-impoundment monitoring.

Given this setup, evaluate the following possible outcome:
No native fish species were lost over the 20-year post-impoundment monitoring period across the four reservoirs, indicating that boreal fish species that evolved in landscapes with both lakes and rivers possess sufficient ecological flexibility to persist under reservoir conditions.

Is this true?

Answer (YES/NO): YES